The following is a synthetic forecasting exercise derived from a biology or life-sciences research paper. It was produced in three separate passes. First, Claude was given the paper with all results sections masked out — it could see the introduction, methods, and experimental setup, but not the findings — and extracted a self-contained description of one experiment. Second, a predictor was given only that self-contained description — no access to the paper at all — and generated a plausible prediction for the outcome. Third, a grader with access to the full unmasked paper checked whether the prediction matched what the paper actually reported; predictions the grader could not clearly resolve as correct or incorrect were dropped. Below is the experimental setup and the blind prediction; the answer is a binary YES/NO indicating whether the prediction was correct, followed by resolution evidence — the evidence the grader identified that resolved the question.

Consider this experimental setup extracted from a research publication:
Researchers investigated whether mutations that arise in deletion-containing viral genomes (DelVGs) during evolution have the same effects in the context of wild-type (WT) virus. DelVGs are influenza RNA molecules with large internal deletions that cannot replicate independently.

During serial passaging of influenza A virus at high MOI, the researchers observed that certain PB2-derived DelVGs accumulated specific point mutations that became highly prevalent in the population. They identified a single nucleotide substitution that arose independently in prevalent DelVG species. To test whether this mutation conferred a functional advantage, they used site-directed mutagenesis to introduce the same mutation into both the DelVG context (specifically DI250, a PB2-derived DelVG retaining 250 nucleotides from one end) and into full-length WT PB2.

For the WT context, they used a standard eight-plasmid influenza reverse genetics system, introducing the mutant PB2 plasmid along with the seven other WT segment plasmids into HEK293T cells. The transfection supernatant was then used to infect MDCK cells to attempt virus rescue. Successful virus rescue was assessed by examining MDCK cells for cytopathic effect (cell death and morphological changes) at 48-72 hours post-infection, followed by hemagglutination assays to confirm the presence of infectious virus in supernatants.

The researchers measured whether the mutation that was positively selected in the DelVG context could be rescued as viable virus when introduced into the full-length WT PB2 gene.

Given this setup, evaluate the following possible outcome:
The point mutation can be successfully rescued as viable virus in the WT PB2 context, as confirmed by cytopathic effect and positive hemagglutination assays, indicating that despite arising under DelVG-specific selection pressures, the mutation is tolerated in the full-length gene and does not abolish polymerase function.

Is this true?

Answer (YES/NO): NO